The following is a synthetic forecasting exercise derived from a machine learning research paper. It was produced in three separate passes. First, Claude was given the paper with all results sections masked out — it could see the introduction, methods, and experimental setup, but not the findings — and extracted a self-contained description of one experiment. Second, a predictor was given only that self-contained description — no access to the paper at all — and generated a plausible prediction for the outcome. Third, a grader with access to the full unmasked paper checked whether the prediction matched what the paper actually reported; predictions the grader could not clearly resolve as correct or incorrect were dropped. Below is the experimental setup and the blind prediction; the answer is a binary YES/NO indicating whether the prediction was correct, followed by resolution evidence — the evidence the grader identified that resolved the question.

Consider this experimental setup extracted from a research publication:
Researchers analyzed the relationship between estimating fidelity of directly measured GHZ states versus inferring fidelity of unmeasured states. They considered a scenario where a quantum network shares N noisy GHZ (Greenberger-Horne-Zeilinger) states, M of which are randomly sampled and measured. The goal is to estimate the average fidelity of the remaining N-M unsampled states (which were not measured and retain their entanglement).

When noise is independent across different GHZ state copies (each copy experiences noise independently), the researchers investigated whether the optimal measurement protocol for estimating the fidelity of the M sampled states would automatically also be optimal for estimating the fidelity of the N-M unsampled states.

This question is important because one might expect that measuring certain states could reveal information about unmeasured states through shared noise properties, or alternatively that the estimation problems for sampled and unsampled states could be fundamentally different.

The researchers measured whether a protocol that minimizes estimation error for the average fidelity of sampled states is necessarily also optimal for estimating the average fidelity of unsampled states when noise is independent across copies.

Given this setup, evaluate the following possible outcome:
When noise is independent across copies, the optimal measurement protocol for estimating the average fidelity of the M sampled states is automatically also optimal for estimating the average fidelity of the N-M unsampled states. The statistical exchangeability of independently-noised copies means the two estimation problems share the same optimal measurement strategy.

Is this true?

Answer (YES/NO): YES